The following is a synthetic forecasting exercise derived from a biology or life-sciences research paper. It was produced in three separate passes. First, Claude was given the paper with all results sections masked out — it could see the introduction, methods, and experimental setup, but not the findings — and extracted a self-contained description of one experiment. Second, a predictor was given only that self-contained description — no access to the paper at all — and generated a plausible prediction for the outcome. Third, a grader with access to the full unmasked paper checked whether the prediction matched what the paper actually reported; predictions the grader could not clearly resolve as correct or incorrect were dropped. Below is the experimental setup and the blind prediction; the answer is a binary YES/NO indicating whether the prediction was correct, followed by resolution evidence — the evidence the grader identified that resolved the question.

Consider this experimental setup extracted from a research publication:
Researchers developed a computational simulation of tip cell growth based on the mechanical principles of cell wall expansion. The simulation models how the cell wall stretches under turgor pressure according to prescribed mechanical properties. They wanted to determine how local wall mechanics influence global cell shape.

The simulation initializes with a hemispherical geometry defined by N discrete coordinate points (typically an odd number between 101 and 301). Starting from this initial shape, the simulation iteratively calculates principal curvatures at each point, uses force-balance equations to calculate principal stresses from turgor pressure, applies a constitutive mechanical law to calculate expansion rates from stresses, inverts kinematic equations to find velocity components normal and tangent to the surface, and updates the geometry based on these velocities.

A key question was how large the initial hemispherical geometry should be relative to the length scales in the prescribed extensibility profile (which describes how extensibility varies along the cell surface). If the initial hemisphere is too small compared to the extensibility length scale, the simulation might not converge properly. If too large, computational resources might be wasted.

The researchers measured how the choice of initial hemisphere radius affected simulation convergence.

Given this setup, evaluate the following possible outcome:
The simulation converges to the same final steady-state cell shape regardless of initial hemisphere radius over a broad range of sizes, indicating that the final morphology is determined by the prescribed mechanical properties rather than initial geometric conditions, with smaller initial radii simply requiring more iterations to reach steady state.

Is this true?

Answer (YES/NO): YES